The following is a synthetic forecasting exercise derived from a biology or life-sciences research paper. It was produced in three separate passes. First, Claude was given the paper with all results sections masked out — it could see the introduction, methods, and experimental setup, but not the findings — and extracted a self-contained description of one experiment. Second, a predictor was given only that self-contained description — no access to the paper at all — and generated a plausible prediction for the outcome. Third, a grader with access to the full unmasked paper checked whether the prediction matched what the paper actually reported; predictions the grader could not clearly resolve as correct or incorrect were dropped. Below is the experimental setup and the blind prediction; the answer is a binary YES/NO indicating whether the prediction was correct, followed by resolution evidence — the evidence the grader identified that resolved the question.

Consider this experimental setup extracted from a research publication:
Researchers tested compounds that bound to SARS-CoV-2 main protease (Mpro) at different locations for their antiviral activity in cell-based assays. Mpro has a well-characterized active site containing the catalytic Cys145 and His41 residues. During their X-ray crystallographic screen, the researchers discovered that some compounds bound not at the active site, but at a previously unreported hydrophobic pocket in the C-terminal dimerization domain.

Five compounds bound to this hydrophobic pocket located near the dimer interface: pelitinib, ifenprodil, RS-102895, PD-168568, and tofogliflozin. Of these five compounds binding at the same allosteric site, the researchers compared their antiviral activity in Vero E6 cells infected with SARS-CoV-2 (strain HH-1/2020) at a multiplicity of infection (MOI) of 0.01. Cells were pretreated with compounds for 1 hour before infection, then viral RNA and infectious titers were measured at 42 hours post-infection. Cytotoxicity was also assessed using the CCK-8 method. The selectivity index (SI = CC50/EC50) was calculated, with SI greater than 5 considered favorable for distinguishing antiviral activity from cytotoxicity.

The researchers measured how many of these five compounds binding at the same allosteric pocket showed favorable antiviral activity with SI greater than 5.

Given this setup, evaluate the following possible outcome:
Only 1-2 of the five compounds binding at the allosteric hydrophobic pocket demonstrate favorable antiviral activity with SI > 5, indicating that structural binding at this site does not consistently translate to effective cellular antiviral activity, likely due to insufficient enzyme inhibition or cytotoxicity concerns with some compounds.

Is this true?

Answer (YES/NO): YES